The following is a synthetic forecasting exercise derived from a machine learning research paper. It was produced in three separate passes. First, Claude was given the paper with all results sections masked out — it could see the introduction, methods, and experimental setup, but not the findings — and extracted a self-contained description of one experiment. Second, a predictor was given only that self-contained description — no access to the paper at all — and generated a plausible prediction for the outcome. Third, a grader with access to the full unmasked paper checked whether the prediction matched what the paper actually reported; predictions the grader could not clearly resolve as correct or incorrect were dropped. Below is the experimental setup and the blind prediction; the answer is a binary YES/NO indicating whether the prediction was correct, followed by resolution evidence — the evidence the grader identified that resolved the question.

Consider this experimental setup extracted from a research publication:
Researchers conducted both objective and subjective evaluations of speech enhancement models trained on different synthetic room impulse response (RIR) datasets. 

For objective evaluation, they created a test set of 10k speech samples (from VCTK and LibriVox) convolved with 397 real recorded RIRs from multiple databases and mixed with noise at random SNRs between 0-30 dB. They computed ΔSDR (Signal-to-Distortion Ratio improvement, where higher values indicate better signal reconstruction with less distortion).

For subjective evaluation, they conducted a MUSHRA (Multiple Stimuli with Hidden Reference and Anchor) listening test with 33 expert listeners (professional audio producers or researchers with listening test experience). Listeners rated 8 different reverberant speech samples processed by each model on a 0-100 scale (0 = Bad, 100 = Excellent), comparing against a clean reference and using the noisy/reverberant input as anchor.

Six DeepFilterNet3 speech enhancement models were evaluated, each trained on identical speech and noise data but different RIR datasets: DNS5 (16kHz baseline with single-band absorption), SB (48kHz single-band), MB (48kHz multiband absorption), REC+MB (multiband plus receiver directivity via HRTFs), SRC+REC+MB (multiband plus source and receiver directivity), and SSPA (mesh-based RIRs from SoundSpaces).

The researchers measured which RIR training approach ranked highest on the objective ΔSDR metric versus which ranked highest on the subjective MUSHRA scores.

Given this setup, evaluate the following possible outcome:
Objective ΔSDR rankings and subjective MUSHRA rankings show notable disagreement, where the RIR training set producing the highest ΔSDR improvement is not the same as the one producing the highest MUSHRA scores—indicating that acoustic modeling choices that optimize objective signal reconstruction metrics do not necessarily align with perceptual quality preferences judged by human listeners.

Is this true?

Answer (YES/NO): YES